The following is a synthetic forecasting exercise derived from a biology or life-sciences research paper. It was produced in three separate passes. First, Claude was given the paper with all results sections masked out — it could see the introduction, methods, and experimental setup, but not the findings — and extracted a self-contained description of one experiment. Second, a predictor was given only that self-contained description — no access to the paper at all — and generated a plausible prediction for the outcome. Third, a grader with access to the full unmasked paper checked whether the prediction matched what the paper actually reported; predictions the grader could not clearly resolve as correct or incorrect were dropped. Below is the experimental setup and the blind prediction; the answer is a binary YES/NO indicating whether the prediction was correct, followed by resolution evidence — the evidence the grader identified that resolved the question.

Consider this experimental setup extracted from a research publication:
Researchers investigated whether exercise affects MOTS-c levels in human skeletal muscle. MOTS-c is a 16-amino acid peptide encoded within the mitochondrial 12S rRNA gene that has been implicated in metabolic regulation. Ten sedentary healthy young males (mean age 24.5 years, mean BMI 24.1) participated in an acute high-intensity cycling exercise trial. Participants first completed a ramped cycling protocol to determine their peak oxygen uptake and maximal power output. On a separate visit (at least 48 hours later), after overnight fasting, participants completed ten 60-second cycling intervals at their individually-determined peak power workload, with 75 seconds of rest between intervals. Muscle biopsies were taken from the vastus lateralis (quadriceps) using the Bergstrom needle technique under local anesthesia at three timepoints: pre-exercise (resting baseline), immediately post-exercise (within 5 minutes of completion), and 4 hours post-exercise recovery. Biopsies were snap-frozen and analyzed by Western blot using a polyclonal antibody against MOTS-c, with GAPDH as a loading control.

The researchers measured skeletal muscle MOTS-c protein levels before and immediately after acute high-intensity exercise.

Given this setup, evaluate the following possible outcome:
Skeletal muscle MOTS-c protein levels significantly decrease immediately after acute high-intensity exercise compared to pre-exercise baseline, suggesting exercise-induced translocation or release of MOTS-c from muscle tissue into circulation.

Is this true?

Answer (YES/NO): NO